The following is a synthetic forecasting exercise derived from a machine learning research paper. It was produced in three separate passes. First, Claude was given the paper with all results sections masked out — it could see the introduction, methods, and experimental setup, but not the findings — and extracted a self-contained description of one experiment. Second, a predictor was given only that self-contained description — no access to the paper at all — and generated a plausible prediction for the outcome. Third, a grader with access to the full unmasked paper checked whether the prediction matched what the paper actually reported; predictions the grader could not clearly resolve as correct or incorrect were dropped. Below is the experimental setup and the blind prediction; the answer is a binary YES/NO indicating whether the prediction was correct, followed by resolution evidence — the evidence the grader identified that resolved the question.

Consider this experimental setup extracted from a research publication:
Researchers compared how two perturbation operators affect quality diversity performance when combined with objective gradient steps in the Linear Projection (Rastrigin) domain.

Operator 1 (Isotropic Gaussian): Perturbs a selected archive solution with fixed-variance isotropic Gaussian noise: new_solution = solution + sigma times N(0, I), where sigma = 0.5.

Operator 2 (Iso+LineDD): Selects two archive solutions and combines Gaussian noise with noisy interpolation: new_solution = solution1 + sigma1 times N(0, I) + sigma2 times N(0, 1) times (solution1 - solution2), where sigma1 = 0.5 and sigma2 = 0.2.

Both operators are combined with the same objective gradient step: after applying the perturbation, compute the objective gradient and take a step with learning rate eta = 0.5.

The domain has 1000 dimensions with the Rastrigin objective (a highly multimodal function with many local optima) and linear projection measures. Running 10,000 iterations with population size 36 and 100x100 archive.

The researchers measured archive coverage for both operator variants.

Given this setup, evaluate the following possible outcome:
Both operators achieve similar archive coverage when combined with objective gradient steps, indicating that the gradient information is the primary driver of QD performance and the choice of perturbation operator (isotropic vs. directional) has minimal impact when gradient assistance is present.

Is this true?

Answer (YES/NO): NO